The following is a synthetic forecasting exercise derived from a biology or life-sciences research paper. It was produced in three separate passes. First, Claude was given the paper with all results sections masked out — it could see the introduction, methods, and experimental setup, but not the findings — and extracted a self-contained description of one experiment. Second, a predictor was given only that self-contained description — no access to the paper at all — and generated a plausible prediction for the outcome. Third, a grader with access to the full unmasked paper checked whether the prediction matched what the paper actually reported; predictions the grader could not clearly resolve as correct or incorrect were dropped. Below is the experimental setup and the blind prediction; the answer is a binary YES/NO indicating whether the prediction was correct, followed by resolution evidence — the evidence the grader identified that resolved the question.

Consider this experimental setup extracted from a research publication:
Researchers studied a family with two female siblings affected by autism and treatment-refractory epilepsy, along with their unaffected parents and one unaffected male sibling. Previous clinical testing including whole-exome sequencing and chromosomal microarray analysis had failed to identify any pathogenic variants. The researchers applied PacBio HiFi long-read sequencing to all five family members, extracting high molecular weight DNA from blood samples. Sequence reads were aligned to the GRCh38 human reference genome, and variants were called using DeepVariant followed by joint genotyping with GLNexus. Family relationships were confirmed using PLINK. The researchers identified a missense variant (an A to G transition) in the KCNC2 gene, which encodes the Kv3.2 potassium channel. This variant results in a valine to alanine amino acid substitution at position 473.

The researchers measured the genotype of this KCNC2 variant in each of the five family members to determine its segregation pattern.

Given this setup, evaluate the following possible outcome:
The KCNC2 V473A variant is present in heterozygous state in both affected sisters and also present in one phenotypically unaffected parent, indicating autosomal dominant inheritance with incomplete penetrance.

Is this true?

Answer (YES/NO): NO